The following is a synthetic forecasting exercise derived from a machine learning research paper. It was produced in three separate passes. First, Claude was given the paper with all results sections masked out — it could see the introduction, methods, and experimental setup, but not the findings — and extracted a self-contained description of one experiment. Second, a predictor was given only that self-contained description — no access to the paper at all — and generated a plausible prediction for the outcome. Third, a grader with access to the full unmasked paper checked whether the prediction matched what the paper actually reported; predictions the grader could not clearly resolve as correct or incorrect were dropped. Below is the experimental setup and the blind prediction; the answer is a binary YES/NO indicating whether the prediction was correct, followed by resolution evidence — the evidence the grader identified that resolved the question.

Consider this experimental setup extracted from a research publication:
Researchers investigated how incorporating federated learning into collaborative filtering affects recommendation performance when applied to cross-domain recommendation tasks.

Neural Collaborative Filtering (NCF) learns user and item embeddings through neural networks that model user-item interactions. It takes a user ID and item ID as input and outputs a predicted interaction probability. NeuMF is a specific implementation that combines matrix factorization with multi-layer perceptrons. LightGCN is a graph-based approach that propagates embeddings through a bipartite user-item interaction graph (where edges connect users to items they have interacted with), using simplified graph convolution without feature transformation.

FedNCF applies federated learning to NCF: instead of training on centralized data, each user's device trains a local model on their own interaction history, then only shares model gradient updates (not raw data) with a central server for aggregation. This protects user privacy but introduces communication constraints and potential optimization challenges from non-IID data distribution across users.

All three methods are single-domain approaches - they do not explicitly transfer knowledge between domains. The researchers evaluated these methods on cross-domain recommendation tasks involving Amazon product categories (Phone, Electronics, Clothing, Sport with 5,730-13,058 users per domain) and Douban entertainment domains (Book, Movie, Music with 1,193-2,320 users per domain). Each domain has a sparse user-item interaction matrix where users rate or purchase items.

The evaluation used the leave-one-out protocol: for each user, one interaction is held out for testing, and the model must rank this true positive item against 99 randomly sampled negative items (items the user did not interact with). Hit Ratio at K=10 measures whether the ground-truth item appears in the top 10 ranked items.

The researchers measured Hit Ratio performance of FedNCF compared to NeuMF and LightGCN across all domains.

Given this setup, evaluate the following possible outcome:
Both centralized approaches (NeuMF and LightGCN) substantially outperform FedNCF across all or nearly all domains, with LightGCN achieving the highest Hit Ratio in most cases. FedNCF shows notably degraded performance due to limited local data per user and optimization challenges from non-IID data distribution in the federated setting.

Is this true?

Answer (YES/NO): NO